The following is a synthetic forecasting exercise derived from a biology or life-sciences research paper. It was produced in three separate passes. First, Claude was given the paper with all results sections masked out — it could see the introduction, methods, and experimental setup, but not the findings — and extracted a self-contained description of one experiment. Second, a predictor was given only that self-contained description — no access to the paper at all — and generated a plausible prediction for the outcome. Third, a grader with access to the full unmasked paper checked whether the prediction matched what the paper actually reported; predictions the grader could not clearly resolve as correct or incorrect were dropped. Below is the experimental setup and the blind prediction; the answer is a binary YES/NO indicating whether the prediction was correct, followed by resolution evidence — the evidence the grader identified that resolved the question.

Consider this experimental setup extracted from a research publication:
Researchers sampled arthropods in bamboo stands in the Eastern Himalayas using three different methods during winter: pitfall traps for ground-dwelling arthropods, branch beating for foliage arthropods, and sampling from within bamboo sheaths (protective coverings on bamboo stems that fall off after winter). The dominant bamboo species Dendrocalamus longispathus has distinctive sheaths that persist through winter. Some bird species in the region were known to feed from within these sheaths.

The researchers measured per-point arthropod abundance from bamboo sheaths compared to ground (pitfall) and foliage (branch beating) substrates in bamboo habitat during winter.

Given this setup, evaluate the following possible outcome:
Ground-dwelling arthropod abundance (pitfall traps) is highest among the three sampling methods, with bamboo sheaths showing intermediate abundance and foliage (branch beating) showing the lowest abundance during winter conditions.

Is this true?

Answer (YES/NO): NO